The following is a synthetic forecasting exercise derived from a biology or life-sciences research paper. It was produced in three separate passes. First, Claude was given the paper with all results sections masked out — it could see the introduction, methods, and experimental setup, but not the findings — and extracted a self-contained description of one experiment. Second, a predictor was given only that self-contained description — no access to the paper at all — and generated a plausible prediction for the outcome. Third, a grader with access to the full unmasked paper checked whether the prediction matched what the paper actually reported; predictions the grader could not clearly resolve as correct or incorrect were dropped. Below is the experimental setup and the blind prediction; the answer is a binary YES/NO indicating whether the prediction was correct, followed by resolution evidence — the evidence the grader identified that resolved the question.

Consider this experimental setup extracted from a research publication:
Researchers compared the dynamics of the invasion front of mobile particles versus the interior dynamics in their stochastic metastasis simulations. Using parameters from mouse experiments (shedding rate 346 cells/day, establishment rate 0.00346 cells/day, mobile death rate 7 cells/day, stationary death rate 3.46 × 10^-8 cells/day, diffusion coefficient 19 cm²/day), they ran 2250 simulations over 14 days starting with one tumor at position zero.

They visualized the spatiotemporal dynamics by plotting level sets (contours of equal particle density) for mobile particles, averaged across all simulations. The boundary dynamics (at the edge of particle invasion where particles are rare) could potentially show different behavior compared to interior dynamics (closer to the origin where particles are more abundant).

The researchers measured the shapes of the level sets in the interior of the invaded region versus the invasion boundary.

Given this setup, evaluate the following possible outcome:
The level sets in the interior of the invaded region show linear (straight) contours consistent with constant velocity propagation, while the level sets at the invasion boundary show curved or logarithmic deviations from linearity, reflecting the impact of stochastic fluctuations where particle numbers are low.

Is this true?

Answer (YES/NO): NO